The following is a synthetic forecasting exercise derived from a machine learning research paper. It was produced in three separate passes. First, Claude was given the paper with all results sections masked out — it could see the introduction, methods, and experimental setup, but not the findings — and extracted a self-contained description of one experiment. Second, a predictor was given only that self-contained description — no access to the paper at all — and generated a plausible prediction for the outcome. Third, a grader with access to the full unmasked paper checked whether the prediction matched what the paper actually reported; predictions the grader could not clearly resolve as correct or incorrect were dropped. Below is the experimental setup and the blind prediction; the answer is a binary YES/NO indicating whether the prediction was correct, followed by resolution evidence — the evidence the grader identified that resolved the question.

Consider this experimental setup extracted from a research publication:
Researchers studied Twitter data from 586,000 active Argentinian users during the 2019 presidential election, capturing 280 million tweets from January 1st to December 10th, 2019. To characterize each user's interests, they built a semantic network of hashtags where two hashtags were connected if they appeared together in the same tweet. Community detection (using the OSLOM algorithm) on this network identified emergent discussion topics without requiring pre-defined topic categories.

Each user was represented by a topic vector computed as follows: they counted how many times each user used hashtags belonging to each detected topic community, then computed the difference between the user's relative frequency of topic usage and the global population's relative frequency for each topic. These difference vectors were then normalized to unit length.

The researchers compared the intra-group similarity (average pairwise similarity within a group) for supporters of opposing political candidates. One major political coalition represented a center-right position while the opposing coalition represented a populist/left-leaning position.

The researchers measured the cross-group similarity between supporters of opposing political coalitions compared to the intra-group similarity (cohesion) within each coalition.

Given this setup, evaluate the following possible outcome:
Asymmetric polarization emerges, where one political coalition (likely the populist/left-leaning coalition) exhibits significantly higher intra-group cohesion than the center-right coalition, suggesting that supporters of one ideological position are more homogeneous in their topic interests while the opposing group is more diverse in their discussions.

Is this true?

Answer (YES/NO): NO